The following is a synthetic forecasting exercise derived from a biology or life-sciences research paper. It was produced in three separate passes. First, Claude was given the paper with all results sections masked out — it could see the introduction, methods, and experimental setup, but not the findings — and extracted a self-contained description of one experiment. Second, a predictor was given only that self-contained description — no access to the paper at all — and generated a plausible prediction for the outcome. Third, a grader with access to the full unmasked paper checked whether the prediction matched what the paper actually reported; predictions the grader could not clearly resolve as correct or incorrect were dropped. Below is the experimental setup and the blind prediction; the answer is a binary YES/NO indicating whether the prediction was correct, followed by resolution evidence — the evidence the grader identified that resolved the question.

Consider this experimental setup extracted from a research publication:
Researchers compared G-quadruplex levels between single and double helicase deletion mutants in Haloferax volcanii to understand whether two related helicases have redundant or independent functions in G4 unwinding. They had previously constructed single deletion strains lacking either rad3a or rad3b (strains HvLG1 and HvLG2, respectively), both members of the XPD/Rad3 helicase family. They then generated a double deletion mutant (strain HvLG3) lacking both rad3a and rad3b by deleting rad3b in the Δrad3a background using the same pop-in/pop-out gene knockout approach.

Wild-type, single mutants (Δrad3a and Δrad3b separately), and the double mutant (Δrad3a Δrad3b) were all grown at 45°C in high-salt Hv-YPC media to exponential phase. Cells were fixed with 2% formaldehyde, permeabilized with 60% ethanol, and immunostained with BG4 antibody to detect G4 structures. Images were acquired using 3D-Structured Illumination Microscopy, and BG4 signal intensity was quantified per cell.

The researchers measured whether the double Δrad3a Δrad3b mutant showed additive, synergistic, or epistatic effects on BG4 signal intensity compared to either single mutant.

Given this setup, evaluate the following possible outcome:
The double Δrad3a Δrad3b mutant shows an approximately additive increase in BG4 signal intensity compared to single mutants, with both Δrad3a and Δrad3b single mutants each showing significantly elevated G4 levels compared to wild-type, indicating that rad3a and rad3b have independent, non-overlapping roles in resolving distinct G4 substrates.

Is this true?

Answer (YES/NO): NO